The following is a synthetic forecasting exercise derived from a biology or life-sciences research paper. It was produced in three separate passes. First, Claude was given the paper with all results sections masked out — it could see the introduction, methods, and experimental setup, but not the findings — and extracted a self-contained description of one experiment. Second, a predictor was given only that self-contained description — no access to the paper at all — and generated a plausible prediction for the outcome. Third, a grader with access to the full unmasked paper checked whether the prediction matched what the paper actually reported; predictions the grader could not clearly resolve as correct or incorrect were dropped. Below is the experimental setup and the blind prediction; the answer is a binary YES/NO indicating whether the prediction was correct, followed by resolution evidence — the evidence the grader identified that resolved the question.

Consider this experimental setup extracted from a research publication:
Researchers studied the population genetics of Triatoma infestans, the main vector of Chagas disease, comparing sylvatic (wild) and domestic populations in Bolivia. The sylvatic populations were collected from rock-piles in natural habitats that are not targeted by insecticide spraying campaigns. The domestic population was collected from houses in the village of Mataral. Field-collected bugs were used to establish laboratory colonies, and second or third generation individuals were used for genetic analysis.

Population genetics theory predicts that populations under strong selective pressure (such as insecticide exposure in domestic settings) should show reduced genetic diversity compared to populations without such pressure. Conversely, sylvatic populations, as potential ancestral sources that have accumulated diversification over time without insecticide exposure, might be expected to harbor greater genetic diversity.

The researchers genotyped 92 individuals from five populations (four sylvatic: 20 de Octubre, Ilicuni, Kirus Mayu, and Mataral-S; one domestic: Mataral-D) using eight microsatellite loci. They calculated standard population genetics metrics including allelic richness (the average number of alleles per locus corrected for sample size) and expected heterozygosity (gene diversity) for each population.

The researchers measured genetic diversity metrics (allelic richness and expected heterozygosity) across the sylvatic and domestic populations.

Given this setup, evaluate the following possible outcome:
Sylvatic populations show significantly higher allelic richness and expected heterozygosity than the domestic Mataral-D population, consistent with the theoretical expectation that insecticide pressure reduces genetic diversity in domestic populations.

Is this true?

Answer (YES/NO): NO